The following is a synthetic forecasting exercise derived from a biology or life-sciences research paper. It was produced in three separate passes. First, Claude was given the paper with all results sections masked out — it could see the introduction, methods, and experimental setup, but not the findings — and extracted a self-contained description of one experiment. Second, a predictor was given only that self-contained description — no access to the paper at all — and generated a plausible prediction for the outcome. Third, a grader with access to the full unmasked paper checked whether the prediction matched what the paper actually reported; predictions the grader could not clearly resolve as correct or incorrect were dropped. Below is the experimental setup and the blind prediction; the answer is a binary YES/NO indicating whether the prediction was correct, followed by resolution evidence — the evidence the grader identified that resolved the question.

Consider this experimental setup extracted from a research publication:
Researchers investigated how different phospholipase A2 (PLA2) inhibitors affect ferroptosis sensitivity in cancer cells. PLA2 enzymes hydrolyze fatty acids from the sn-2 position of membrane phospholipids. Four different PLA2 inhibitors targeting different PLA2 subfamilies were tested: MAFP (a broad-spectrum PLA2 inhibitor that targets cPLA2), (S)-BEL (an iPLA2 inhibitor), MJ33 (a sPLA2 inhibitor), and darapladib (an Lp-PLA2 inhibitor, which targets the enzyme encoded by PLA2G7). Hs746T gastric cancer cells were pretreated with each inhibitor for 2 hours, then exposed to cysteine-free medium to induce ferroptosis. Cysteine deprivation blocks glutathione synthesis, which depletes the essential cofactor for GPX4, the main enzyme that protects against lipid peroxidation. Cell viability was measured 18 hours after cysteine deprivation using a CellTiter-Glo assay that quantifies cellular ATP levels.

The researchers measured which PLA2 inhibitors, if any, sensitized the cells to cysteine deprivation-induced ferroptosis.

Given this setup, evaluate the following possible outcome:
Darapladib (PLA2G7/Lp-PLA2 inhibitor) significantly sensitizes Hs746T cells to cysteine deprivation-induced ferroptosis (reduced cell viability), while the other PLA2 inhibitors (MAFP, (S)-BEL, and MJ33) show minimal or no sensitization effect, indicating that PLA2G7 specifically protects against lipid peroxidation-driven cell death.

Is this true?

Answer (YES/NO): YES